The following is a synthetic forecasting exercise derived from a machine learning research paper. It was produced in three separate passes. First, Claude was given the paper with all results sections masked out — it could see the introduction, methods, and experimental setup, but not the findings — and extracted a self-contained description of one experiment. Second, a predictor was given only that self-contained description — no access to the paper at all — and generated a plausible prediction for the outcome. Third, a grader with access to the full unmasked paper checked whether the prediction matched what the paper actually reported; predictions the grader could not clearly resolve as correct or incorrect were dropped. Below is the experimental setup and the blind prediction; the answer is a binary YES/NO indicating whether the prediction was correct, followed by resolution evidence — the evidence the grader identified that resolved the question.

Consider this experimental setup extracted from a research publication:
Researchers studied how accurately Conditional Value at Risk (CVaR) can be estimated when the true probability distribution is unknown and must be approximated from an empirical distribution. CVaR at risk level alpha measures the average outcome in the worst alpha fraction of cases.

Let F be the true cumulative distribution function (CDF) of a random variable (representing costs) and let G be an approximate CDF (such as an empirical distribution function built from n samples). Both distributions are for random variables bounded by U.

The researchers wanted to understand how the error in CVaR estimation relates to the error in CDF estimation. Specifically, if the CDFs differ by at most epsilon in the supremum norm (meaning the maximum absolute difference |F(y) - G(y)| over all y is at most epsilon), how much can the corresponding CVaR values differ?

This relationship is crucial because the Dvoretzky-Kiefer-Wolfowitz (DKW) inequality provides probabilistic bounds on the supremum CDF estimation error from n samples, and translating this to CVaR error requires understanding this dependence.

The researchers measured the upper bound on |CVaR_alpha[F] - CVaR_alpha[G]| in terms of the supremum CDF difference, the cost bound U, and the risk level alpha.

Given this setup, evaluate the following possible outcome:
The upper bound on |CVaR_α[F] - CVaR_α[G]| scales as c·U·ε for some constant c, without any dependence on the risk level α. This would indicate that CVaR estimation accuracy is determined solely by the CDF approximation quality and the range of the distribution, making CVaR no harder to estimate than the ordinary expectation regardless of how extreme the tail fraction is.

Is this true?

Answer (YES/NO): NO